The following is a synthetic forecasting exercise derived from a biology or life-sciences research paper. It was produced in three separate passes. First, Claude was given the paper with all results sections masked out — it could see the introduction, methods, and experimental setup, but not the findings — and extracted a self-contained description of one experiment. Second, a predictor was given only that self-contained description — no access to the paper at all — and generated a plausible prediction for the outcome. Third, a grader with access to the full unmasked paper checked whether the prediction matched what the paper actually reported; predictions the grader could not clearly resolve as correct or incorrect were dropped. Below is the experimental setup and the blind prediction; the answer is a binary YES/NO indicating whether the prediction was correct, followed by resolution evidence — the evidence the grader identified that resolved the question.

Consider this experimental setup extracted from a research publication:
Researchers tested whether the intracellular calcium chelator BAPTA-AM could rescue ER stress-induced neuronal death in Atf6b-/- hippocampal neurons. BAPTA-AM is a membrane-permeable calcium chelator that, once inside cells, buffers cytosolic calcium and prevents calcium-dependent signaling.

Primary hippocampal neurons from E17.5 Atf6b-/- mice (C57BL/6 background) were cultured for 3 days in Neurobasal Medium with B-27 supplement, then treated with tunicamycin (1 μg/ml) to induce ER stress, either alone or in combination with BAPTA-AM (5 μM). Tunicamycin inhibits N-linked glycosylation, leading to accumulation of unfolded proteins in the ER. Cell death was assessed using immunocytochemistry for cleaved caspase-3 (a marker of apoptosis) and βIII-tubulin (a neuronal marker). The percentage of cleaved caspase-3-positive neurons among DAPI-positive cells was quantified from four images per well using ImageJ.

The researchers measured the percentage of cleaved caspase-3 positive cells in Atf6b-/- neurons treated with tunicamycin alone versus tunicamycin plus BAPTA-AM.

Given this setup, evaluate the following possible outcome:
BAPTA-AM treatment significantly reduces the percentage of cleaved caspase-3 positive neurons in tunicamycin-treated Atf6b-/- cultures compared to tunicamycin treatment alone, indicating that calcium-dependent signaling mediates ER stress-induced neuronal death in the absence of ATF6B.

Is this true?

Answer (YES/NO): YES